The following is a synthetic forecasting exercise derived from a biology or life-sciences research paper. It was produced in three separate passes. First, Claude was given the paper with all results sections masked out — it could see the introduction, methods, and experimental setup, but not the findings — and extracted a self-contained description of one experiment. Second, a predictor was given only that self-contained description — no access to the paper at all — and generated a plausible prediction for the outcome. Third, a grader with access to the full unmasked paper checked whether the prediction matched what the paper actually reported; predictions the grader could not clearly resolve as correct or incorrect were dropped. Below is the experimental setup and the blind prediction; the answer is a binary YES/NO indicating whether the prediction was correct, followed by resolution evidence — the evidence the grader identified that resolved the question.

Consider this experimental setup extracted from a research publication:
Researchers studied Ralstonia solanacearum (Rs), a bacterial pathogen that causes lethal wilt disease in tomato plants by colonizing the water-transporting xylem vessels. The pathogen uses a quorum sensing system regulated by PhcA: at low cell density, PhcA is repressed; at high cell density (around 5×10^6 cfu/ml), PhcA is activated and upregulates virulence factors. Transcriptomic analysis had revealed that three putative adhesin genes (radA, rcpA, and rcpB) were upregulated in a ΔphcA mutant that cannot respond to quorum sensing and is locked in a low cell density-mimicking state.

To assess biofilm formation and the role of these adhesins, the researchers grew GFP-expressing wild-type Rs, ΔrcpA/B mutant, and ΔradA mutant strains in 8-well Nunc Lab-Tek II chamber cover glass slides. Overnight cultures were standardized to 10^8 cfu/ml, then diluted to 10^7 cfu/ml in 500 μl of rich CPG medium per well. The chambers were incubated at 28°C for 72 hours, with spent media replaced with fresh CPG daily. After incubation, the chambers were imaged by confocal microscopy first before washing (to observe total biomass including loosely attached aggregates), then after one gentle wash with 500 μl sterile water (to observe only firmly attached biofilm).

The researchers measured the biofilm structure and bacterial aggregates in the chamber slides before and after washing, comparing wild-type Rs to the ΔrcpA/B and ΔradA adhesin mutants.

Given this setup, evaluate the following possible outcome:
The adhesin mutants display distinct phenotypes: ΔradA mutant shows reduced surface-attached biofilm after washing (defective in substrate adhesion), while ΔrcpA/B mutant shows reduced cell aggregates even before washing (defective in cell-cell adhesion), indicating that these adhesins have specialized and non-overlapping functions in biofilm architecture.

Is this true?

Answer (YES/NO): NO